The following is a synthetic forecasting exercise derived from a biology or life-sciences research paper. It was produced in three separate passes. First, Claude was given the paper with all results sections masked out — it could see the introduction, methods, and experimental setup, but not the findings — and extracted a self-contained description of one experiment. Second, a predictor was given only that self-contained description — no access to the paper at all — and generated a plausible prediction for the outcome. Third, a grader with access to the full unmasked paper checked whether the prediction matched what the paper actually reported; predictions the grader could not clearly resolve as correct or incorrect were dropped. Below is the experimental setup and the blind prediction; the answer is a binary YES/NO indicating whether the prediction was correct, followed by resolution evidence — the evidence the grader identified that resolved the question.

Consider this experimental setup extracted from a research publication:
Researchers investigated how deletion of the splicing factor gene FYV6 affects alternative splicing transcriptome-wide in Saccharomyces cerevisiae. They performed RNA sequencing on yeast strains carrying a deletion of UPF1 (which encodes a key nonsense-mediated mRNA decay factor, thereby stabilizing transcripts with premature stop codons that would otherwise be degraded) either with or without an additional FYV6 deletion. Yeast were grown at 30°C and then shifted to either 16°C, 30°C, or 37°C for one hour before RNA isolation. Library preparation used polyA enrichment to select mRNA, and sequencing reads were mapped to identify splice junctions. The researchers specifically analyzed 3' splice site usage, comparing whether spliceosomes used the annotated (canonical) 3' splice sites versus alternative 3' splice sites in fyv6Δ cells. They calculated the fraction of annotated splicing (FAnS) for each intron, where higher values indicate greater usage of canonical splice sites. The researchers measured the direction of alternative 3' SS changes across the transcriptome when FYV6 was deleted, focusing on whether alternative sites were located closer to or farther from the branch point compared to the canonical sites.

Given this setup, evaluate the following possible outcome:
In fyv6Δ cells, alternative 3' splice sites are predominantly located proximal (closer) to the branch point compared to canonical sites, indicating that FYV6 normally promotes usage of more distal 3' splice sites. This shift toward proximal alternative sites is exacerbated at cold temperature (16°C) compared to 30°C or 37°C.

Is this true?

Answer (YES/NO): YES